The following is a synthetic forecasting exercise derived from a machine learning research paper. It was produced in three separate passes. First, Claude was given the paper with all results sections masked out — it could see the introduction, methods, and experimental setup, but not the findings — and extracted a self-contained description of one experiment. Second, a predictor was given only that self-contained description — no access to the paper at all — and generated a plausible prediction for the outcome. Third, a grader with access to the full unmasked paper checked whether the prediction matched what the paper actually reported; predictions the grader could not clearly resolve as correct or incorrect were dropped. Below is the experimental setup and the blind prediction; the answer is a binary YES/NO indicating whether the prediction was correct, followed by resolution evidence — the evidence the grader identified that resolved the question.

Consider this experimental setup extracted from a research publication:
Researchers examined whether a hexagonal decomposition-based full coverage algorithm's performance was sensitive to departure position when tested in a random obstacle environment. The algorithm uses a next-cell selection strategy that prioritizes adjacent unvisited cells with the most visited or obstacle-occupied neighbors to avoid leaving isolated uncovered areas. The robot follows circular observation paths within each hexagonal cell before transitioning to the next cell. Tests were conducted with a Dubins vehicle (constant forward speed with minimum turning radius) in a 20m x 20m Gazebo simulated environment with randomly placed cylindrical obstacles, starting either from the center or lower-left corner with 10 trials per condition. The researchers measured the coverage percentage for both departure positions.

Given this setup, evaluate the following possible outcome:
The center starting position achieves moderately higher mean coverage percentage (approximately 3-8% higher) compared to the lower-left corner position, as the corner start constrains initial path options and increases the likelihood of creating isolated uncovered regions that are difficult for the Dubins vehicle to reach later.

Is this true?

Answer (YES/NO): NO